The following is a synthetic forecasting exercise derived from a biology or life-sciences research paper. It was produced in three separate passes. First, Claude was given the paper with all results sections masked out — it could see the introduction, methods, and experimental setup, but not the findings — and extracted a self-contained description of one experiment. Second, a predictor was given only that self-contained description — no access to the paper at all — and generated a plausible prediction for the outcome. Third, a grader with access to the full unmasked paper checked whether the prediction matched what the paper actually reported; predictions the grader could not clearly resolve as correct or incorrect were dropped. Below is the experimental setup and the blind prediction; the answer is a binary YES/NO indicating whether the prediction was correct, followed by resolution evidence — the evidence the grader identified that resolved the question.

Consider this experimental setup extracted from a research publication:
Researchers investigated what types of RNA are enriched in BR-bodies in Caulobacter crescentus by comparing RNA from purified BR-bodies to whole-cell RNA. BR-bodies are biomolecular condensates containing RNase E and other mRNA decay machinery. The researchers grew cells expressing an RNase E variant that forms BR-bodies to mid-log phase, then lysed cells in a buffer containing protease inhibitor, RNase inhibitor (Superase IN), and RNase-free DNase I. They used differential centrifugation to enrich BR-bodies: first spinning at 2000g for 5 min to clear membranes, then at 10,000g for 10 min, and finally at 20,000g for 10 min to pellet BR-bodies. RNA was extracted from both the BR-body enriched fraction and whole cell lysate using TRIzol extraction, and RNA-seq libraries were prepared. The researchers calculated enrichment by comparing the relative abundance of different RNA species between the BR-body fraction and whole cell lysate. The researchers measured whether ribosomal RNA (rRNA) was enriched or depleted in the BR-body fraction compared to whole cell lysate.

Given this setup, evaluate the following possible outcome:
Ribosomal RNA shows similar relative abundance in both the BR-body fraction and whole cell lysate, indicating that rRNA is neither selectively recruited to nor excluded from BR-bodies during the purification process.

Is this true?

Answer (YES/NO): NO